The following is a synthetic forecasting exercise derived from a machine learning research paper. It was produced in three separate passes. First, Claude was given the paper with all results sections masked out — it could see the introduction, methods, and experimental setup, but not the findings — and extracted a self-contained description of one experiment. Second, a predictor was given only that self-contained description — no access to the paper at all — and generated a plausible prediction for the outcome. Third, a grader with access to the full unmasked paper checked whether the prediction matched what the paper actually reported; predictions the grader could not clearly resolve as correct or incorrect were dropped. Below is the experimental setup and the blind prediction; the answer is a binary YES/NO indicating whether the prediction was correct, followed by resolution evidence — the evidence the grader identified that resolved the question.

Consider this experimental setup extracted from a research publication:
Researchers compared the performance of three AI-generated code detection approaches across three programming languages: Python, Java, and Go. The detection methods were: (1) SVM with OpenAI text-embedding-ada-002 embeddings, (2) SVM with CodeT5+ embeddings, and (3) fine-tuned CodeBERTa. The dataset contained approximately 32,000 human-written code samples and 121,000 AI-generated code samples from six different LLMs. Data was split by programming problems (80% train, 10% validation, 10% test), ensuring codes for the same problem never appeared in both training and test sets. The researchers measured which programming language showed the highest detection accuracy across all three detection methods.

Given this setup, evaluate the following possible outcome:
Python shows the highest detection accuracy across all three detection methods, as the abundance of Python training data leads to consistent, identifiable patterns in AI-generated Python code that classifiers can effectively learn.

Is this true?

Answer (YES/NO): NO